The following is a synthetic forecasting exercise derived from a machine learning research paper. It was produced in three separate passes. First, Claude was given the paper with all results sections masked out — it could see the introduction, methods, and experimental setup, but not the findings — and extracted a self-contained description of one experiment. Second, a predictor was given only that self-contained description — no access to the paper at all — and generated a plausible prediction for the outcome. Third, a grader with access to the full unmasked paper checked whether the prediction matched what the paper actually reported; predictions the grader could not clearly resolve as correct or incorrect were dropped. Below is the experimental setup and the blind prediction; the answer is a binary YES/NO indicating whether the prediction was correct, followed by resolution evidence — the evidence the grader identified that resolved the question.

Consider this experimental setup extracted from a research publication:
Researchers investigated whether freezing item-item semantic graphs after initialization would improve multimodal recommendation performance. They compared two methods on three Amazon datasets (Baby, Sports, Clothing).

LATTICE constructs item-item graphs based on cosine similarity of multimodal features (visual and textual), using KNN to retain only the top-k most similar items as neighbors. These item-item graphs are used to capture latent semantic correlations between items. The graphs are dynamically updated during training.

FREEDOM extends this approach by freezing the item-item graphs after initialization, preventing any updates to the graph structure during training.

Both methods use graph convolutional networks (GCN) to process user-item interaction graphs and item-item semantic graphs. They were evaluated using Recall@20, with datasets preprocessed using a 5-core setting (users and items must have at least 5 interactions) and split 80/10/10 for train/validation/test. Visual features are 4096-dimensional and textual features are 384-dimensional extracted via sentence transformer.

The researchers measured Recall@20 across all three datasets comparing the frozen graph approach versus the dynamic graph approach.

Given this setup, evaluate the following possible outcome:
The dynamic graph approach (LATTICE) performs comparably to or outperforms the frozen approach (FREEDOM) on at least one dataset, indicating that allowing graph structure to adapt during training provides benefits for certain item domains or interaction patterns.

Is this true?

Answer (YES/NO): NO